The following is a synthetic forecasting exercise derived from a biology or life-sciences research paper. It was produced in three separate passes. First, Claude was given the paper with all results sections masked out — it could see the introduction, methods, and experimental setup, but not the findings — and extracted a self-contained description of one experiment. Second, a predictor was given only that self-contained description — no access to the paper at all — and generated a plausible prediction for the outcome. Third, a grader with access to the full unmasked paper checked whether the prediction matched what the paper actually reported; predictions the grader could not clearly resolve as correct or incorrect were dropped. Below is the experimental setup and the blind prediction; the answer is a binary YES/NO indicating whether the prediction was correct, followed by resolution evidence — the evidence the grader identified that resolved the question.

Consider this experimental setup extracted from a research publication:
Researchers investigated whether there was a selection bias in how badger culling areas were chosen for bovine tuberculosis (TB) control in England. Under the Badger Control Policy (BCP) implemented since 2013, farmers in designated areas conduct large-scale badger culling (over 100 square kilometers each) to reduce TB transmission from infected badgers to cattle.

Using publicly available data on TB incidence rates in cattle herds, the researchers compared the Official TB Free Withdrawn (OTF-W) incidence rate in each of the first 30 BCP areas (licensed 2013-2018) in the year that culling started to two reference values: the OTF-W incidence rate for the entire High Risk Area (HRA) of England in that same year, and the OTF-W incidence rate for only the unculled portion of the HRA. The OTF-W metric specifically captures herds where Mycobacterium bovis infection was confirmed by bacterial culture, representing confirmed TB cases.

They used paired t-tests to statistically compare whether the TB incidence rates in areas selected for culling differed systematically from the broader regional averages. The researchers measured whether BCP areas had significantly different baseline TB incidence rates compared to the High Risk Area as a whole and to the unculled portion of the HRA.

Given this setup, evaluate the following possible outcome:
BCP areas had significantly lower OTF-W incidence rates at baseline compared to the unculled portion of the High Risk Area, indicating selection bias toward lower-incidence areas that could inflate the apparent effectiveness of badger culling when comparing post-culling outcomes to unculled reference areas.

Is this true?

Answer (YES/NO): NO